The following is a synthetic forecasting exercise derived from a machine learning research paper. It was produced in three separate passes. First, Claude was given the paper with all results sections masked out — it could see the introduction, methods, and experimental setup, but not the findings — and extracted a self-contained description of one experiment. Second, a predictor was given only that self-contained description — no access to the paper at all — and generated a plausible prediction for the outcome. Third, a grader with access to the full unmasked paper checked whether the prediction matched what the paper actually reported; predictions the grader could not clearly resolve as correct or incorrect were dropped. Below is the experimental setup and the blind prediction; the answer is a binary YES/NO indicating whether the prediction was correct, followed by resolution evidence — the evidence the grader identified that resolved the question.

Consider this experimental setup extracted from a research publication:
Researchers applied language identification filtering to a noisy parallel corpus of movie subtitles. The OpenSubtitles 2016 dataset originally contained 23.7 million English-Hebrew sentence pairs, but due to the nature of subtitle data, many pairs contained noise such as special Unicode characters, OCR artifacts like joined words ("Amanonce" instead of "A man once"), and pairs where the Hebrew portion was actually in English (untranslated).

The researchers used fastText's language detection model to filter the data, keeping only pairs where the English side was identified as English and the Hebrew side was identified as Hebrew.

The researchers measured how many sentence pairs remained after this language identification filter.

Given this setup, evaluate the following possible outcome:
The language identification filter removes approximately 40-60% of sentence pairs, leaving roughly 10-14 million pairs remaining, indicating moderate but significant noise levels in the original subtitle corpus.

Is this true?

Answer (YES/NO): NO